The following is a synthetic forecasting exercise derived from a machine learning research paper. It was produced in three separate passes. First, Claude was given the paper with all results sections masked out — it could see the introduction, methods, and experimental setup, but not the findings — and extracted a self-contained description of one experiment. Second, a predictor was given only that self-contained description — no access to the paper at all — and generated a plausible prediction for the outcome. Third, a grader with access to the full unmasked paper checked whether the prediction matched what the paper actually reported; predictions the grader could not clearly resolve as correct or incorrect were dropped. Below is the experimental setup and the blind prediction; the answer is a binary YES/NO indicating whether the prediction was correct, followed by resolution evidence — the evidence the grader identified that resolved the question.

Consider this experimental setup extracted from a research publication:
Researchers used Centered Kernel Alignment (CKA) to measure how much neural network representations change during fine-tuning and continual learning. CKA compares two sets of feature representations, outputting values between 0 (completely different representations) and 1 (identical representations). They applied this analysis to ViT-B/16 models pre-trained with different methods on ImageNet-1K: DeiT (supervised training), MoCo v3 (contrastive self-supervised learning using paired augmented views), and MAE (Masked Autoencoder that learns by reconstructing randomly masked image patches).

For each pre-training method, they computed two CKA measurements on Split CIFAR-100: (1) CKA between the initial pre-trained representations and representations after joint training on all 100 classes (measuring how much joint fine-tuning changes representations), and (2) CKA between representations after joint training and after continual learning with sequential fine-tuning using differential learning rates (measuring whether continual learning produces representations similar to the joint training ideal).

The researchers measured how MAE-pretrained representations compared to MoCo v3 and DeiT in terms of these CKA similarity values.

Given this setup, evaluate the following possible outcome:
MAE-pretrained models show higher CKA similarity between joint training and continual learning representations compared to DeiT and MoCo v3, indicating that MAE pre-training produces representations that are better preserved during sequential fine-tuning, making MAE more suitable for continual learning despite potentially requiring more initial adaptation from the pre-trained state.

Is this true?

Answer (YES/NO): NO